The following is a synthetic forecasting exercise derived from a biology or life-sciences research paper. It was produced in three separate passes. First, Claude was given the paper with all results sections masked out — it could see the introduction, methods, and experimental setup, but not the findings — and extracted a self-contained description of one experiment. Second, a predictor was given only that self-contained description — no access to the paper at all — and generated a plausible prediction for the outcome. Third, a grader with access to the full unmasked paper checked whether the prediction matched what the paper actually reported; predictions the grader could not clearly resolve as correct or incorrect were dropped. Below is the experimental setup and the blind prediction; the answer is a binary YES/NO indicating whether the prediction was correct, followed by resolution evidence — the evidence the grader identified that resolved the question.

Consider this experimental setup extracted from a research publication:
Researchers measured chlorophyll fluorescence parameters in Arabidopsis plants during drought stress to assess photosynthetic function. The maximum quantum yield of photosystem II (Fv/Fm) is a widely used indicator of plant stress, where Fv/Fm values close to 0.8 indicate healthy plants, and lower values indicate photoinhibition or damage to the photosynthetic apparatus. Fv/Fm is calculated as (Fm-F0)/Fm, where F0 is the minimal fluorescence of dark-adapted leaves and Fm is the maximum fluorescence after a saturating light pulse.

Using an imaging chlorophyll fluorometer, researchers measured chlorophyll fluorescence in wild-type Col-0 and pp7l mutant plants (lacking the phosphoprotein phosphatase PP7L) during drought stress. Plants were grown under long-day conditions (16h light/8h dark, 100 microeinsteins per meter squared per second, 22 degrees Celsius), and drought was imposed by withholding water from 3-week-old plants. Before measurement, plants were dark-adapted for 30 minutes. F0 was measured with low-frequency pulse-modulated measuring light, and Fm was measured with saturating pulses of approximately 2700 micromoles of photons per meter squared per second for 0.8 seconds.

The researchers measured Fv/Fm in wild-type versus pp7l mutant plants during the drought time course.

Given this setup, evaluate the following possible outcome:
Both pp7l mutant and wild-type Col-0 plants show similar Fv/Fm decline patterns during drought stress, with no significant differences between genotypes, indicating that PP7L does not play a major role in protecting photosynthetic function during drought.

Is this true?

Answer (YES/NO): NO